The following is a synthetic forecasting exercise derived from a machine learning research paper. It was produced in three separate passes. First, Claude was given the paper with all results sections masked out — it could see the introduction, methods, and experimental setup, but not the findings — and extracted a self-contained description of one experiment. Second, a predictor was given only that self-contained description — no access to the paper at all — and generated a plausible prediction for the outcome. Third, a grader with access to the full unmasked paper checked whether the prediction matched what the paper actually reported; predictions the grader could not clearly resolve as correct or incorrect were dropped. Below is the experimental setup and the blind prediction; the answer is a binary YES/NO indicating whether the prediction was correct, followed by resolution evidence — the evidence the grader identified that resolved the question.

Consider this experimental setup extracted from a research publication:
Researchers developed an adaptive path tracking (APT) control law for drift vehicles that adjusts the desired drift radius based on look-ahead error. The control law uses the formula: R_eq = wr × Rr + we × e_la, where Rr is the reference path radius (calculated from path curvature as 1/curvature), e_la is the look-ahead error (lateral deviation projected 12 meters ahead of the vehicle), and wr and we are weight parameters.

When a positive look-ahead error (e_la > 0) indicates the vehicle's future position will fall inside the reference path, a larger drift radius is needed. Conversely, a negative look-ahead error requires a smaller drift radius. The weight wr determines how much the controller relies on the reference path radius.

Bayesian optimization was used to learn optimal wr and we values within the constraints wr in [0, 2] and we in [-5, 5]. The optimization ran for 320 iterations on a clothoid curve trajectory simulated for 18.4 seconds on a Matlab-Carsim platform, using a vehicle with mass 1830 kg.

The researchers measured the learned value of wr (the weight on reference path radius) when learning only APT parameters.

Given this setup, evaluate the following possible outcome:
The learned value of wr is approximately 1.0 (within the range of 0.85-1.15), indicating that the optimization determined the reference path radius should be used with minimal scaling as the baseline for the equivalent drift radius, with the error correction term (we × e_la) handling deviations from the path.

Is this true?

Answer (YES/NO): NO